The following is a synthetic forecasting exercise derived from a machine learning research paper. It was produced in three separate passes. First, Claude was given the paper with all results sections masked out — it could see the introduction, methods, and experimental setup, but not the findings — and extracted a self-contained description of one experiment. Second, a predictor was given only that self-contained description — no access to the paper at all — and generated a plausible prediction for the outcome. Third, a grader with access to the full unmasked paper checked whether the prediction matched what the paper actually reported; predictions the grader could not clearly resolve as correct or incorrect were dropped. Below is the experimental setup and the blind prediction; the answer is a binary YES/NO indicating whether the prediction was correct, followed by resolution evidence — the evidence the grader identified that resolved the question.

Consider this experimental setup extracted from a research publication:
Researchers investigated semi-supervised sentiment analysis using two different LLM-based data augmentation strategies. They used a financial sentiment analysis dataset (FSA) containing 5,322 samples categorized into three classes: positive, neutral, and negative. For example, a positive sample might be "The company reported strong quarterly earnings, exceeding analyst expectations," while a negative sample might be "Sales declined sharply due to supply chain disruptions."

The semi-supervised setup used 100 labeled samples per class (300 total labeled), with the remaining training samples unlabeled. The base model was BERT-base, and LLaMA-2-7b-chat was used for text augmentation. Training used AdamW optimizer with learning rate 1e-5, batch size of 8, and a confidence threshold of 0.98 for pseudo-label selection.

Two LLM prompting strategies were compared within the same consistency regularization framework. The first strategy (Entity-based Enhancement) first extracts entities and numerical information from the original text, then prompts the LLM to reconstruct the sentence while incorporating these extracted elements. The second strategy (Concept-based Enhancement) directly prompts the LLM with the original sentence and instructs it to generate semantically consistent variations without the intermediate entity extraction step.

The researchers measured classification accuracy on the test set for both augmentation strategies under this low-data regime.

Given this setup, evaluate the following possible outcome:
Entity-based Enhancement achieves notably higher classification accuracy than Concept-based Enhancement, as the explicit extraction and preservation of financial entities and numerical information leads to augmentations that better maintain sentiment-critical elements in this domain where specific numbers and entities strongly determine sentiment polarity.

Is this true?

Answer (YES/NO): NO